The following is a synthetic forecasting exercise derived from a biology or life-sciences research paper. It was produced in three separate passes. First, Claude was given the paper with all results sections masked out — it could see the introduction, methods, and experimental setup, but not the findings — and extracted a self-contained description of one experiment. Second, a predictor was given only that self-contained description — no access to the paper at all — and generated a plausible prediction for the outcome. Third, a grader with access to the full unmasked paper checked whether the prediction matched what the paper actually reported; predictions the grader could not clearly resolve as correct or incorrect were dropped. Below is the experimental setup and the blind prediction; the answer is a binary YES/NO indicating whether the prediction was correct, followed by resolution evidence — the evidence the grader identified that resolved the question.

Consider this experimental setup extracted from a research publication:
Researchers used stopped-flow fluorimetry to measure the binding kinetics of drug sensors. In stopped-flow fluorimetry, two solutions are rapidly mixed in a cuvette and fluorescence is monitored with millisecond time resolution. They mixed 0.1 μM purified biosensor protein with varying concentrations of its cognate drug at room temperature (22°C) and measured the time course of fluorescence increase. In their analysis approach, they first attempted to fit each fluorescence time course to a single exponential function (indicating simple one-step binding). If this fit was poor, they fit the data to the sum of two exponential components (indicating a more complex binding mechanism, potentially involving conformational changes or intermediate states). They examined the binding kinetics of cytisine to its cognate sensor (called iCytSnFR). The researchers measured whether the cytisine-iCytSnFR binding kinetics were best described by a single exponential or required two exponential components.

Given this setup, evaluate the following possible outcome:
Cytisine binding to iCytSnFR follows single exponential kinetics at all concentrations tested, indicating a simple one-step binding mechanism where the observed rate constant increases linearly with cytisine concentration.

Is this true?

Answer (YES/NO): YES